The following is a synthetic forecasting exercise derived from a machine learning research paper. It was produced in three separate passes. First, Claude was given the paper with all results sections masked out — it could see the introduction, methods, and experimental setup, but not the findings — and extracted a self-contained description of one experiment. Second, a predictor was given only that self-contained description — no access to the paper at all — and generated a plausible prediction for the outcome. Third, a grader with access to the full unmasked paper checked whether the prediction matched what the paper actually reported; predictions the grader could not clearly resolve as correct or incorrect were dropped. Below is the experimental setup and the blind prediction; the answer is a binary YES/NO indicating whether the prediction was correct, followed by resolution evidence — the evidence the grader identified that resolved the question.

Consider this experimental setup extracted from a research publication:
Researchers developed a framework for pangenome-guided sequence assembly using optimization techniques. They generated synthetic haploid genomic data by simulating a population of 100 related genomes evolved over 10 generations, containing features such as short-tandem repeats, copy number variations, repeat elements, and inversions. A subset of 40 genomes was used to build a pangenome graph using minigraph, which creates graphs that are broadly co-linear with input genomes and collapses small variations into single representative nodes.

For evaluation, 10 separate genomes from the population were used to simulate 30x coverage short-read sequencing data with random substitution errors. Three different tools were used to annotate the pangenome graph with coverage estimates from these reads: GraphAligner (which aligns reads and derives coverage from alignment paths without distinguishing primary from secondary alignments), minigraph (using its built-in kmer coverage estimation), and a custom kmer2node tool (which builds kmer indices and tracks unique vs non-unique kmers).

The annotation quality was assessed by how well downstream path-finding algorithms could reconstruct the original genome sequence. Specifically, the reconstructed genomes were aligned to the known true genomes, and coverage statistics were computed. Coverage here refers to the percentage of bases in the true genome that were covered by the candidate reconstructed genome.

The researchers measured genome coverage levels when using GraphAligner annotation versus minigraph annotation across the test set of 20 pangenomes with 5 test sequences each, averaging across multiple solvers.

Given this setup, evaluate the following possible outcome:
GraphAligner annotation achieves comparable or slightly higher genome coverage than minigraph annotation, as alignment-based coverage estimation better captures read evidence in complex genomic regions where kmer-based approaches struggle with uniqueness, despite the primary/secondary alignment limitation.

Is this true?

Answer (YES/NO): NO